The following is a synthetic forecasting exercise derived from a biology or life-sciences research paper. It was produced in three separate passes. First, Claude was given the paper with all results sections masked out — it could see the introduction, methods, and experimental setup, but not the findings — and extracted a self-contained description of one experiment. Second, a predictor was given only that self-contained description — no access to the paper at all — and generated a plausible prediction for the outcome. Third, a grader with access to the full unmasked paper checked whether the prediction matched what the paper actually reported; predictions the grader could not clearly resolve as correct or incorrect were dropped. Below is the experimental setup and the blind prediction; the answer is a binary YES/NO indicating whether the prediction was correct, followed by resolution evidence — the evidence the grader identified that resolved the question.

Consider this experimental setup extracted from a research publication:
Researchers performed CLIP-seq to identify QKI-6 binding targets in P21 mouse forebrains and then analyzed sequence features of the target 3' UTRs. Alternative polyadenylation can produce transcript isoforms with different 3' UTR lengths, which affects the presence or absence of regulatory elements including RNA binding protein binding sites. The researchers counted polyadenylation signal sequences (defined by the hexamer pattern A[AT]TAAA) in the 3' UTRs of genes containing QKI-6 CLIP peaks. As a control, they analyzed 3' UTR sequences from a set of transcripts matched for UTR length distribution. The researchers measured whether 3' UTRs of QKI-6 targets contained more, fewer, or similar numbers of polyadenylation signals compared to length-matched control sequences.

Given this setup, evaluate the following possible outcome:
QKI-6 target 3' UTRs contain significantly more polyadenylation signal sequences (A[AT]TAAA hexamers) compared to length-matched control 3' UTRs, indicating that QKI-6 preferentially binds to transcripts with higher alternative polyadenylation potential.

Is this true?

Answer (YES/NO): NO